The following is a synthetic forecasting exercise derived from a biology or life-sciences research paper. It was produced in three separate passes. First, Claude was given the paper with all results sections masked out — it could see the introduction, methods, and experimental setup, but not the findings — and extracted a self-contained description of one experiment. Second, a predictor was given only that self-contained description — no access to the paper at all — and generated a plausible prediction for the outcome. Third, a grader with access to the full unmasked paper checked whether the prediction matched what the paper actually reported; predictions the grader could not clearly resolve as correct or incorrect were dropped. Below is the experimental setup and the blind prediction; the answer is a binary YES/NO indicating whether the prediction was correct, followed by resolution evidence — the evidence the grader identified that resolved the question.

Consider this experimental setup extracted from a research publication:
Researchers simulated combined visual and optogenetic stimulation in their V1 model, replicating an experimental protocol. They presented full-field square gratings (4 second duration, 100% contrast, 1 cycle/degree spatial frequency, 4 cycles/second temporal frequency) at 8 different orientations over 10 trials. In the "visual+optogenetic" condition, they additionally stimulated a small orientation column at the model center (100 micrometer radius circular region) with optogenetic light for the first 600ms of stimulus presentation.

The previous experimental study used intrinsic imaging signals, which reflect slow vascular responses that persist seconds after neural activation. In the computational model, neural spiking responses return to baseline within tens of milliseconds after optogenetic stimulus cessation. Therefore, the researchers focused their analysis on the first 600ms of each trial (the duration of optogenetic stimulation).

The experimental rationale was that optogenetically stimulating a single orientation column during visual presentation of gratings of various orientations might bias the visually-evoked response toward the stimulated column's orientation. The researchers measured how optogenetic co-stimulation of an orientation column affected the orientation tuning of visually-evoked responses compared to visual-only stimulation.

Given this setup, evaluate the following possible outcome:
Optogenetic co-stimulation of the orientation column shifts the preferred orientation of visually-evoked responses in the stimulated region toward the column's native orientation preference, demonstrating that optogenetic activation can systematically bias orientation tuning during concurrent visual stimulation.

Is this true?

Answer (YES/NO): YES